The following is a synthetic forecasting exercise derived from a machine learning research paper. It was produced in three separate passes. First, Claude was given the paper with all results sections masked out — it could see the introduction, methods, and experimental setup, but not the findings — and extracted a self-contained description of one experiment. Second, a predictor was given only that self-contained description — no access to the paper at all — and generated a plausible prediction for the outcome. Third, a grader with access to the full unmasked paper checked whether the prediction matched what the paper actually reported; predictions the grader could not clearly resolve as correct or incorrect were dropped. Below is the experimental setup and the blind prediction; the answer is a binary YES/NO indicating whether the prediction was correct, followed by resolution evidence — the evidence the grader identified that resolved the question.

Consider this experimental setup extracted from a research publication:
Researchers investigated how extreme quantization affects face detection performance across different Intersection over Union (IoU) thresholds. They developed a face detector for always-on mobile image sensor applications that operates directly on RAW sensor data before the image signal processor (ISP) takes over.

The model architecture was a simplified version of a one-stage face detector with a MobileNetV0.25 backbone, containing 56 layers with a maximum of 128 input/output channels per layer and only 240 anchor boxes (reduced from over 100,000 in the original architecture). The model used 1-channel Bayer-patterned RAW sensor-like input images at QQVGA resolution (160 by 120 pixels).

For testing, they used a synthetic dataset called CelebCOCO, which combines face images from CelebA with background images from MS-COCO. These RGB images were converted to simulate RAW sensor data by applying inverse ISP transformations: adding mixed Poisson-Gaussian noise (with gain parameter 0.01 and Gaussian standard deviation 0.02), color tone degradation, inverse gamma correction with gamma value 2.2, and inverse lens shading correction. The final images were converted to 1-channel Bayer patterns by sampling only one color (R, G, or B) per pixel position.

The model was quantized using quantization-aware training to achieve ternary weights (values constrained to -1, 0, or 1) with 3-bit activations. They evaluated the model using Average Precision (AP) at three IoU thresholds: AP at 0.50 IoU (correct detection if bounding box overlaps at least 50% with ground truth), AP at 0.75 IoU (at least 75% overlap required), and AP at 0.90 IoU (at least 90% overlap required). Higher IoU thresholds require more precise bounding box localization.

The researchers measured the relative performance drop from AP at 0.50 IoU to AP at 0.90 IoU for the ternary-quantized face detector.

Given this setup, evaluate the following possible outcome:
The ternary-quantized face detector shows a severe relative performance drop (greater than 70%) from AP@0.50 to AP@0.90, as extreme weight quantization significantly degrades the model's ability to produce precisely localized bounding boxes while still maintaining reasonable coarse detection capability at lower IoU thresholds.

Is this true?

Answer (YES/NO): YES